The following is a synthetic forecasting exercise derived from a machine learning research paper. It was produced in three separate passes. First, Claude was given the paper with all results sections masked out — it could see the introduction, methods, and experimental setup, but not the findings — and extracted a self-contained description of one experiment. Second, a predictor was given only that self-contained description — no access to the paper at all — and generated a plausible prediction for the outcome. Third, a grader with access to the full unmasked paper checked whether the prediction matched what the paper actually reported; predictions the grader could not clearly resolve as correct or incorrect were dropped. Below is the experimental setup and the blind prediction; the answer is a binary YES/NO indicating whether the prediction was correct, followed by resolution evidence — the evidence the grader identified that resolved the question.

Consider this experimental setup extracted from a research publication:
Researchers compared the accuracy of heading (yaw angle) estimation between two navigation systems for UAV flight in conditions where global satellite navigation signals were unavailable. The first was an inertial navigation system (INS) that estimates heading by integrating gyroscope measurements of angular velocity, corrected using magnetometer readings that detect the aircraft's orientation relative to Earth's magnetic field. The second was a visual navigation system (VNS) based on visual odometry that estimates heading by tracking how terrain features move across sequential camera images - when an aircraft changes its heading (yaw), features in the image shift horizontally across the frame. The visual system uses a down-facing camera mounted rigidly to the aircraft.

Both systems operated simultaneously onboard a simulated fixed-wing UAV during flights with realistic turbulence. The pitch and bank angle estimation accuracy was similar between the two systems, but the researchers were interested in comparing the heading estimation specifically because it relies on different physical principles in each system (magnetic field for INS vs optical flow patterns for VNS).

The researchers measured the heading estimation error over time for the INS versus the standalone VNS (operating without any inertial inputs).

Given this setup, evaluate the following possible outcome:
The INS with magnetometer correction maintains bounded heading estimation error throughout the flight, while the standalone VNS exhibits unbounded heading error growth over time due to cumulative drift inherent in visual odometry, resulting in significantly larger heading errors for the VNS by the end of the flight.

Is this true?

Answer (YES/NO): NO